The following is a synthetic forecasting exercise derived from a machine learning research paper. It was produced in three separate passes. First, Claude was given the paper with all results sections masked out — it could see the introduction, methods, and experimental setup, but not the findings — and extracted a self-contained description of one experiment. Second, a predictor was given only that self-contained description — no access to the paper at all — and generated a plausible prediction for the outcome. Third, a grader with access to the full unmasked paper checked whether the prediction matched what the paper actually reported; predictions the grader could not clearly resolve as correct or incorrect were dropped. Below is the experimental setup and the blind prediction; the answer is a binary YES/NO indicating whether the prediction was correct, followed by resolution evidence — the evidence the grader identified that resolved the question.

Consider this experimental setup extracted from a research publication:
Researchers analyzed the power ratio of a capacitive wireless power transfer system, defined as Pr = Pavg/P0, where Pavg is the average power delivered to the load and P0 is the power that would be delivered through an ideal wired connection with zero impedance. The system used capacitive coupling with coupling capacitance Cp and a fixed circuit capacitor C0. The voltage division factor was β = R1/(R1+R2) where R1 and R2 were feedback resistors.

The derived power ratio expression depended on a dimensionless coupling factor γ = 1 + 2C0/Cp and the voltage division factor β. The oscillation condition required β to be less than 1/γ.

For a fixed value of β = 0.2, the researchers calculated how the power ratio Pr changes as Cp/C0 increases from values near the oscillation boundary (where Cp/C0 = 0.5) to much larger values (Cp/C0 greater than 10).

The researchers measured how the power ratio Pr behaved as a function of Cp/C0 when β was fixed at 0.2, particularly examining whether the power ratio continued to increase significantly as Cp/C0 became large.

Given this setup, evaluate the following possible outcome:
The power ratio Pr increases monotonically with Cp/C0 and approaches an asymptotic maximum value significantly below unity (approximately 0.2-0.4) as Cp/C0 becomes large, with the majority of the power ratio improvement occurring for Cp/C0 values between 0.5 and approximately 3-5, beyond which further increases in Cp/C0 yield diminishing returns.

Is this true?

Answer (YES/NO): NO